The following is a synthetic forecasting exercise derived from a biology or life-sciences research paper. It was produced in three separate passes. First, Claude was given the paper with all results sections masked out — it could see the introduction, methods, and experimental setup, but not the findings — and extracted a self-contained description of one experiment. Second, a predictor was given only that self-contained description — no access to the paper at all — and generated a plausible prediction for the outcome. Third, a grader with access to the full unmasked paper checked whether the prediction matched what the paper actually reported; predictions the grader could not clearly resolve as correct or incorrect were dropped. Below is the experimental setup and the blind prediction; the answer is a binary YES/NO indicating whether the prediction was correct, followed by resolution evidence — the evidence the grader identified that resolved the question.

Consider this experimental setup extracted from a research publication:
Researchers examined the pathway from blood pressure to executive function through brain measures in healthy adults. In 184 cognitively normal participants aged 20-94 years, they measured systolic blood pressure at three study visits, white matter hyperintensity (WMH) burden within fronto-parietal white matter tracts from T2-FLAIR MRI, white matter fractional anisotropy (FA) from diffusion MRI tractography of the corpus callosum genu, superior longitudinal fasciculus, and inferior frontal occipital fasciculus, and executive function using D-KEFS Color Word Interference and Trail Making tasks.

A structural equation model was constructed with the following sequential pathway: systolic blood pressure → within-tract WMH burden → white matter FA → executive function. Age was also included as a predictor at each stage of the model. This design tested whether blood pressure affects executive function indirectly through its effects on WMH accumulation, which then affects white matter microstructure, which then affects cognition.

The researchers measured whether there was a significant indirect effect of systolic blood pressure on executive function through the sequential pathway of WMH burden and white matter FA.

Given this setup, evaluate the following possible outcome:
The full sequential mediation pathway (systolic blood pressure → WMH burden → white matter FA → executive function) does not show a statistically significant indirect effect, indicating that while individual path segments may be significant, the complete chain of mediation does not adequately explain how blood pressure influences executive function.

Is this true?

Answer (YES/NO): YES